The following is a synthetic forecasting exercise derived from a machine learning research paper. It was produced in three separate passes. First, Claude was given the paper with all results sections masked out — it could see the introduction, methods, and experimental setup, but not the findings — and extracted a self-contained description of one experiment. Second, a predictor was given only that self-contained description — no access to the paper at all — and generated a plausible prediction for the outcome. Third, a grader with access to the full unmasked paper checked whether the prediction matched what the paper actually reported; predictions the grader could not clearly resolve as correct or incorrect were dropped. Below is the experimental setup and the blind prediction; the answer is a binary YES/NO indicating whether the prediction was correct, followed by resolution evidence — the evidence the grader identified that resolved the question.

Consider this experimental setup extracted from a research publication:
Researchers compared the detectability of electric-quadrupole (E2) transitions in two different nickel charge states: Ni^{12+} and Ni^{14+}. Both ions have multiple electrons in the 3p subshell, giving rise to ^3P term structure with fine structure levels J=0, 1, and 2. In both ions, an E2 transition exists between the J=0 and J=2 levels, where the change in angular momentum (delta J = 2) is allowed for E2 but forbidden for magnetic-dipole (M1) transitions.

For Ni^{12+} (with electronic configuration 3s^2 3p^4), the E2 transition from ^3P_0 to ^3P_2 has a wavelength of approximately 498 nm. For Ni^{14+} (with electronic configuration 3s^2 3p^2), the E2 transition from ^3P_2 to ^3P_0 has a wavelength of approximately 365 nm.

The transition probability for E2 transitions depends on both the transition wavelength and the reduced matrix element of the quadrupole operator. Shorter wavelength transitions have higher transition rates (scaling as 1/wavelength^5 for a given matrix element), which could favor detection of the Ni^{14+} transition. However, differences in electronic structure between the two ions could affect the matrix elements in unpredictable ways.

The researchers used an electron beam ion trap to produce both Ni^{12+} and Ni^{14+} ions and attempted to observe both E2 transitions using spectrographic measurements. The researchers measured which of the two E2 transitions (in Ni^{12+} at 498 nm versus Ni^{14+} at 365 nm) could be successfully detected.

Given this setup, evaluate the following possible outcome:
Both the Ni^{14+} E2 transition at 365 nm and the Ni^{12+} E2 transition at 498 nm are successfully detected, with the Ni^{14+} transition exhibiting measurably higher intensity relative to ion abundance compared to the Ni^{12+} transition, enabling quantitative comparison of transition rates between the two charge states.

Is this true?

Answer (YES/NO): NO